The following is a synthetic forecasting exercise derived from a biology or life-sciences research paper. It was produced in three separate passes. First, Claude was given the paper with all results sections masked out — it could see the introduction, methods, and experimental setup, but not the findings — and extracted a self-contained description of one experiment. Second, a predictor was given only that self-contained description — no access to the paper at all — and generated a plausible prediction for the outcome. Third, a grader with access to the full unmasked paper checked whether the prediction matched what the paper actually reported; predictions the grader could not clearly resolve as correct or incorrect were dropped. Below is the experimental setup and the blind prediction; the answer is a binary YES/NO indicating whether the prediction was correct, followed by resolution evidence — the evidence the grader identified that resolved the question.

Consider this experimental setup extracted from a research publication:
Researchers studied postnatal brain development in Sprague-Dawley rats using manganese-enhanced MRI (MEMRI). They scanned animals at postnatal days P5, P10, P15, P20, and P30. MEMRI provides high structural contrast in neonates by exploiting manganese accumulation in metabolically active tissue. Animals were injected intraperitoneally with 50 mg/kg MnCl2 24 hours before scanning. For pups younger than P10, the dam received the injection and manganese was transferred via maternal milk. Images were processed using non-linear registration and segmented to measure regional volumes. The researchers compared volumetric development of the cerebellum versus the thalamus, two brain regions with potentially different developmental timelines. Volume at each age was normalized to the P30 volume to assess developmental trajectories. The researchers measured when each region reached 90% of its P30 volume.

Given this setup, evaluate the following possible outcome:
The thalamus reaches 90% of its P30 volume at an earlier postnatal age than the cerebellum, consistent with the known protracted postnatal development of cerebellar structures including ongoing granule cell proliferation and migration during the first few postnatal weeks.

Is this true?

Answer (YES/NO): YES